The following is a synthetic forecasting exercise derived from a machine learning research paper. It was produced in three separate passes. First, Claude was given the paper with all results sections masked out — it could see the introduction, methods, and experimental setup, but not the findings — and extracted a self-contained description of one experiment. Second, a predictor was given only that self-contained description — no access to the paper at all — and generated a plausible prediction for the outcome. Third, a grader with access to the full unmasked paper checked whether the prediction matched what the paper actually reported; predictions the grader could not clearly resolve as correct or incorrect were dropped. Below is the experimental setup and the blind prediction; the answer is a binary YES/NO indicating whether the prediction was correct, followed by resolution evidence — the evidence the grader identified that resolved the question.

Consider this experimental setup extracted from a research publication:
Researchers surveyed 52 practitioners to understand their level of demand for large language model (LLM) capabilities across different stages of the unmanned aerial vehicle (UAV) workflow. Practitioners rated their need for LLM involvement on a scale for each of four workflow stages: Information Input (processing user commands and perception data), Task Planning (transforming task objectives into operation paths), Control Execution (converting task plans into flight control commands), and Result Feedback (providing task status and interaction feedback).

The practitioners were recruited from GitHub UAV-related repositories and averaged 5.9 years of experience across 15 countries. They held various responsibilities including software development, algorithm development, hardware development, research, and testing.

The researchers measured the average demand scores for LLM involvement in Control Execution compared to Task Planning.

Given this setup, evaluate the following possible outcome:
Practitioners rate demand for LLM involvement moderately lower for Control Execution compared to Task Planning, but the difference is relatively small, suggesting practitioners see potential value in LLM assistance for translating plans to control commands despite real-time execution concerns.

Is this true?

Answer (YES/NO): NO